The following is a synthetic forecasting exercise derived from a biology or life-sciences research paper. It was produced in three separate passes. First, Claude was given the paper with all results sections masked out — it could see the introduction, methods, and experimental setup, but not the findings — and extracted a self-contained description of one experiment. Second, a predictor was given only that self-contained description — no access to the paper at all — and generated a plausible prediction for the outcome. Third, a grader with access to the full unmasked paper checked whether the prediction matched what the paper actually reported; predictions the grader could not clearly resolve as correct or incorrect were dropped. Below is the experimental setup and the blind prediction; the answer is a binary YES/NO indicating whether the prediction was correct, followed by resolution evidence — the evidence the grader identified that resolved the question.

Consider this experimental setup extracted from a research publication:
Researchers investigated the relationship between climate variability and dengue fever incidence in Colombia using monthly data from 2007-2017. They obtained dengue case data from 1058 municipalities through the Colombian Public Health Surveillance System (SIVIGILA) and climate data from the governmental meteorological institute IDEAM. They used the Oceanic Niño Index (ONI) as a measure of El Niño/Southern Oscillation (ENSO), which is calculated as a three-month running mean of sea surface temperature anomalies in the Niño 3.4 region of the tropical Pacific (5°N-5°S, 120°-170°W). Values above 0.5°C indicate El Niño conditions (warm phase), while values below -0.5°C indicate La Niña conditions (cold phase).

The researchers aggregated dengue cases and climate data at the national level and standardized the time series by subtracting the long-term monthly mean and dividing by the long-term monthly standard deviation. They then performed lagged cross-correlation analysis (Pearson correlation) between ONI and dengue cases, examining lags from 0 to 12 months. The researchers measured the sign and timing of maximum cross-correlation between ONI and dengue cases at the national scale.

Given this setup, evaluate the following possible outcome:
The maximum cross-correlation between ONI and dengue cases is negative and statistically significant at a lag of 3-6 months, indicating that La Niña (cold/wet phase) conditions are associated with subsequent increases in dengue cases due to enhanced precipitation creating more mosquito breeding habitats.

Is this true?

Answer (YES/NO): NO